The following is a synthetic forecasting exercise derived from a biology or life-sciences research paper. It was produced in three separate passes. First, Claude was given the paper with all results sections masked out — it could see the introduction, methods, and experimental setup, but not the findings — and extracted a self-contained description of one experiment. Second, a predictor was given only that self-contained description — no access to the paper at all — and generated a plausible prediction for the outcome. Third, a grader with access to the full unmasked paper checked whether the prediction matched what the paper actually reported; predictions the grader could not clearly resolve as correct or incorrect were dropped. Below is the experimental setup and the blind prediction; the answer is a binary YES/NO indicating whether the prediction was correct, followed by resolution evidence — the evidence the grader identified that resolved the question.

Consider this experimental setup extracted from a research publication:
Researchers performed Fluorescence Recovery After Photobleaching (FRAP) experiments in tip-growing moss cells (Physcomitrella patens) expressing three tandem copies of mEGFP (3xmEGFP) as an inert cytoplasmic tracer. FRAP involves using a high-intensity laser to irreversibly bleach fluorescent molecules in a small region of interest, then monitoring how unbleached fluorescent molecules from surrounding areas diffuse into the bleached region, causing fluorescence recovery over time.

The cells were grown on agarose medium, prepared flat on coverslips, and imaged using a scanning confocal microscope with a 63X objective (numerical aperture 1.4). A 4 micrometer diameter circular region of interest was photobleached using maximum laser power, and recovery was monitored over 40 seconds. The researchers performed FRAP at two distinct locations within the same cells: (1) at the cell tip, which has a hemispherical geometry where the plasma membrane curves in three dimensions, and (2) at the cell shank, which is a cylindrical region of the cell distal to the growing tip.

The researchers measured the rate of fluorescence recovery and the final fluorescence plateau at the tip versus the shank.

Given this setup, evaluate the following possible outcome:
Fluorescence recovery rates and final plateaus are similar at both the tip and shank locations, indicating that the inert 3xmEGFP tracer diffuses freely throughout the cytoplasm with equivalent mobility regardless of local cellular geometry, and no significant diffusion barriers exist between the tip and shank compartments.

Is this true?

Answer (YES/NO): NO